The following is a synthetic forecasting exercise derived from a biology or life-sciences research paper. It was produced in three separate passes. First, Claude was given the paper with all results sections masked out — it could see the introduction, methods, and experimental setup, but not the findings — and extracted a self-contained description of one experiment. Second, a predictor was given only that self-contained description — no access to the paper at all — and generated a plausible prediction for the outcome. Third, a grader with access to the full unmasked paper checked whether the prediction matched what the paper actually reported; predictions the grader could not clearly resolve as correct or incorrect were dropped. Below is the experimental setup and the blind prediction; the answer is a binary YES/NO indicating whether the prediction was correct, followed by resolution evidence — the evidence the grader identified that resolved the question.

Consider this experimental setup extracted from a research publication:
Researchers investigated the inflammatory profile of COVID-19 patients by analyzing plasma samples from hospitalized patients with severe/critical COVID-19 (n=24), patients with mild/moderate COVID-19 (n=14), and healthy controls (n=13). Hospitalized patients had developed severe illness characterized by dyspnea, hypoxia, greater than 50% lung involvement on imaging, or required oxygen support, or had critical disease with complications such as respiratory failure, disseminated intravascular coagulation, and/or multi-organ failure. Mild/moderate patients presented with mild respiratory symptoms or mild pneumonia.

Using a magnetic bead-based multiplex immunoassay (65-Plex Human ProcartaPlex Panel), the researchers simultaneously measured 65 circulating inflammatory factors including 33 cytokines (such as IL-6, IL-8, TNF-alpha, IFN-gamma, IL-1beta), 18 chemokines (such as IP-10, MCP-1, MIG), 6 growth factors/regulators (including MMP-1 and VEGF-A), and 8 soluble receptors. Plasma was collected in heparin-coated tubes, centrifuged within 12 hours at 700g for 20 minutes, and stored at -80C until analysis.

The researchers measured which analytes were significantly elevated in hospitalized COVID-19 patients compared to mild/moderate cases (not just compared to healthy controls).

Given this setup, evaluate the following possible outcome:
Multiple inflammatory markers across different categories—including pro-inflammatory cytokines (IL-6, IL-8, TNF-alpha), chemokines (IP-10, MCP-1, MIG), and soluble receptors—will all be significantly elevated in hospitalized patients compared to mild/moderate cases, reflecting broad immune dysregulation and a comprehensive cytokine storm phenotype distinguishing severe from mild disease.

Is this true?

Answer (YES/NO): NO